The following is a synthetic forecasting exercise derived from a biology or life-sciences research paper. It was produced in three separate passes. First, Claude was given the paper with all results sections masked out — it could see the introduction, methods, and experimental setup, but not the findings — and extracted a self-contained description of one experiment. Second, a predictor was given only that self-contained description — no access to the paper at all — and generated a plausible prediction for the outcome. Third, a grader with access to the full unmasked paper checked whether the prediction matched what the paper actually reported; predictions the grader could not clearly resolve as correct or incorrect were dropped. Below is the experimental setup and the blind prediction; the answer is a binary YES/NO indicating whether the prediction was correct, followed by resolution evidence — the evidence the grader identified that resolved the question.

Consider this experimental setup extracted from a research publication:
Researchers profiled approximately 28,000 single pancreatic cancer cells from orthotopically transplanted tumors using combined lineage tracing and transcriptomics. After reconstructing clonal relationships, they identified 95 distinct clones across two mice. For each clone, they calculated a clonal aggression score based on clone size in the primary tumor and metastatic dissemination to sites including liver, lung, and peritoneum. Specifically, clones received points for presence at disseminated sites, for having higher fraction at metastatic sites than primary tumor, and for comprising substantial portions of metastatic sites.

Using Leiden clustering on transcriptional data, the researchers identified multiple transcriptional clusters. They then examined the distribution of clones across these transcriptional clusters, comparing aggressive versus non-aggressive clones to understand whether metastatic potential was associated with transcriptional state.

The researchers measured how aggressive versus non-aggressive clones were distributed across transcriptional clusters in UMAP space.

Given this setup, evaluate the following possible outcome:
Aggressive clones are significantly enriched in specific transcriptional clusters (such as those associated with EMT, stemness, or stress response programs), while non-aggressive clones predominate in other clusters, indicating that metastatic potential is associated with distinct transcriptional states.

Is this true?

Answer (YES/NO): NO